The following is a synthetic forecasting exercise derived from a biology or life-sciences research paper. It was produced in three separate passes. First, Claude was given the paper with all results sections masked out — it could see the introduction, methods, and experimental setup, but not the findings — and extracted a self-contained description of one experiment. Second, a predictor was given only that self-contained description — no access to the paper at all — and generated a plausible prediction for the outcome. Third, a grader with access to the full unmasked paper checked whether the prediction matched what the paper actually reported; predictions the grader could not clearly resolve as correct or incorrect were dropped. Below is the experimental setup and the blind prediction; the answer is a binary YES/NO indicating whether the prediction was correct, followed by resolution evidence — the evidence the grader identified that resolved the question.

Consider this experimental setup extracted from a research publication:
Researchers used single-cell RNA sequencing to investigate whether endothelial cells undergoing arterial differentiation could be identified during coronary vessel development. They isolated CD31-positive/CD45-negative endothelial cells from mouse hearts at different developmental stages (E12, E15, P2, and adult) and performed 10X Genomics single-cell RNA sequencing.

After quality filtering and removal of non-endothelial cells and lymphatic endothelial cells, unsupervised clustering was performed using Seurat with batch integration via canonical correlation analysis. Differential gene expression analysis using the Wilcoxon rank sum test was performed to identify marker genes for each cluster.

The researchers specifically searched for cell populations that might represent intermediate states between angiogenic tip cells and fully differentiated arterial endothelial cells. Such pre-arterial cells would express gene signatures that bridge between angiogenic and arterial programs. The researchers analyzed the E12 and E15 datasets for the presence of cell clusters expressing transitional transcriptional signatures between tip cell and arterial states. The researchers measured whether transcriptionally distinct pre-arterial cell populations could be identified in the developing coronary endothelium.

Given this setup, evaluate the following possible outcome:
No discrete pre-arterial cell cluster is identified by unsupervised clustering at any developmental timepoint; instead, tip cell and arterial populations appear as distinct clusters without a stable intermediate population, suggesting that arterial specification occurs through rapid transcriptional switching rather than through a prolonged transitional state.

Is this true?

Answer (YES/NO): NO